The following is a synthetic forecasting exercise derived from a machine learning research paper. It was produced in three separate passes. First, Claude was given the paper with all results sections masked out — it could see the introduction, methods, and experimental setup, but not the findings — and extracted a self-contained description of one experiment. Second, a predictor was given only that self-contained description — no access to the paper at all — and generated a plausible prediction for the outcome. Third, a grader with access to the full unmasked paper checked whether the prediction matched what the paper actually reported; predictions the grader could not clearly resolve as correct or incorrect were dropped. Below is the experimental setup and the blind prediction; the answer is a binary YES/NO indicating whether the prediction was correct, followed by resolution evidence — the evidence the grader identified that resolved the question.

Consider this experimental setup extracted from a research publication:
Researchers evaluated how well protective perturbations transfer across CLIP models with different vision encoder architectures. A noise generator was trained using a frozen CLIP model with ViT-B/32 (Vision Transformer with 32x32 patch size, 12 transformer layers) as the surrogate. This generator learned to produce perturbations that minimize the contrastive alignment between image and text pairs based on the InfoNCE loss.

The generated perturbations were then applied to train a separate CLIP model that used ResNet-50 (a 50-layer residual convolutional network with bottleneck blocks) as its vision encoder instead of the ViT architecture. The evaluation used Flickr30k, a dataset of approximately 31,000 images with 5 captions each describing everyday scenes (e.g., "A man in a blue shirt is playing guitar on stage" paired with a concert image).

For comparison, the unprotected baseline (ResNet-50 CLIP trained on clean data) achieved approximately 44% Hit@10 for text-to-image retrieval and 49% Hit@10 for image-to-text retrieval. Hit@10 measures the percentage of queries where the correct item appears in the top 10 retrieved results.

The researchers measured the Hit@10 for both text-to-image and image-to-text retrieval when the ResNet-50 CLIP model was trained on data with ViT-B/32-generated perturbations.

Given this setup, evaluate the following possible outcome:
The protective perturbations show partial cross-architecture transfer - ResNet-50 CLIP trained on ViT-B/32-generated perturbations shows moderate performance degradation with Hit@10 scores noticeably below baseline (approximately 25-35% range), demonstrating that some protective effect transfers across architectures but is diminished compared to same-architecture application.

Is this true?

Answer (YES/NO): NO